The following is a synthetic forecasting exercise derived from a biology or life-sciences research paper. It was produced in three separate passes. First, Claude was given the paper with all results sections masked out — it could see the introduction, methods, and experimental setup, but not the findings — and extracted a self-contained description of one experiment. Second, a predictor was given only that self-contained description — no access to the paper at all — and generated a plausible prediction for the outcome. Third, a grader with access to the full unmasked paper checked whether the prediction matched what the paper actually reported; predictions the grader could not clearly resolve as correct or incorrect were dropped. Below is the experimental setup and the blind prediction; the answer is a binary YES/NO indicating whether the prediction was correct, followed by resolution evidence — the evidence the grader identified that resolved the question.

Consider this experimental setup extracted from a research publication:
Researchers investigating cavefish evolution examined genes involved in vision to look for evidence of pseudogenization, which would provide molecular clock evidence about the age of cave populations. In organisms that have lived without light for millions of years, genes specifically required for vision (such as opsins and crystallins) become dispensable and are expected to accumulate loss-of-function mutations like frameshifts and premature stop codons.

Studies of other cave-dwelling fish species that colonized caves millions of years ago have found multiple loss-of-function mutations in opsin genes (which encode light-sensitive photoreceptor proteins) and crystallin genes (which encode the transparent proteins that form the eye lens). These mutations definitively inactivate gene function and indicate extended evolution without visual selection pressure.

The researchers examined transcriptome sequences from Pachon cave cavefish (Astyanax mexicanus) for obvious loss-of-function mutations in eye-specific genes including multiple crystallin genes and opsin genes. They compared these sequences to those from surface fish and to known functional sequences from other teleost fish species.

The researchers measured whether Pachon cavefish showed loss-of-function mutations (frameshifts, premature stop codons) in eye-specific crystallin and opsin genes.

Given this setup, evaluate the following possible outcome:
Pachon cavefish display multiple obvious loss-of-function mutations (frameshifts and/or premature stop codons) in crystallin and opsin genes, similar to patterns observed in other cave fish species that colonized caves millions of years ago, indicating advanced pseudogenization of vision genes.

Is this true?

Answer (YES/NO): NO